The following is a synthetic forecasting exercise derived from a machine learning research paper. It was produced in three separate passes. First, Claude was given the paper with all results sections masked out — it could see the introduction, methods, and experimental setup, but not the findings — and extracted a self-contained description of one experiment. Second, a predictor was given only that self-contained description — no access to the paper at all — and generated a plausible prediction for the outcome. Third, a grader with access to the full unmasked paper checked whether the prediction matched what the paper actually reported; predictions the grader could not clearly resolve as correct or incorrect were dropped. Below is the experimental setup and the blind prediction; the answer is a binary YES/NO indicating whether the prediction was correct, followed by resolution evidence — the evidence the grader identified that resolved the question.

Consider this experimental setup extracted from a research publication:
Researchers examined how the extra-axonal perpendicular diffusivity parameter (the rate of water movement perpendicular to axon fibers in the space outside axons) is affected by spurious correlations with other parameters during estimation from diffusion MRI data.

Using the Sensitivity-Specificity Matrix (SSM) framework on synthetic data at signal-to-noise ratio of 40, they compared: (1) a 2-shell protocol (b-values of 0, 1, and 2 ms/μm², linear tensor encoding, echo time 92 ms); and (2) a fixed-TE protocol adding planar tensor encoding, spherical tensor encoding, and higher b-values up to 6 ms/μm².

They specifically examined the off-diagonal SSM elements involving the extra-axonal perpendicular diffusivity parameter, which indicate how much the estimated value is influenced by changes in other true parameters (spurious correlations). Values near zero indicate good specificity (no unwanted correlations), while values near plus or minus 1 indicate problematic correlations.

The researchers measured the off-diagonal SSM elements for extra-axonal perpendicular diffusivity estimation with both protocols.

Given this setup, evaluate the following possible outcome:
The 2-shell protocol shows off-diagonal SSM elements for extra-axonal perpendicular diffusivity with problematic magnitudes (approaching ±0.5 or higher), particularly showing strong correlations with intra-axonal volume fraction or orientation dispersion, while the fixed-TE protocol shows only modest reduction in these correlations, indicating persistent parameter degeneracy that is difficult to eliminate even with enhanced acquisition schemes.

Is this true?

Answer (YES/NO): NO